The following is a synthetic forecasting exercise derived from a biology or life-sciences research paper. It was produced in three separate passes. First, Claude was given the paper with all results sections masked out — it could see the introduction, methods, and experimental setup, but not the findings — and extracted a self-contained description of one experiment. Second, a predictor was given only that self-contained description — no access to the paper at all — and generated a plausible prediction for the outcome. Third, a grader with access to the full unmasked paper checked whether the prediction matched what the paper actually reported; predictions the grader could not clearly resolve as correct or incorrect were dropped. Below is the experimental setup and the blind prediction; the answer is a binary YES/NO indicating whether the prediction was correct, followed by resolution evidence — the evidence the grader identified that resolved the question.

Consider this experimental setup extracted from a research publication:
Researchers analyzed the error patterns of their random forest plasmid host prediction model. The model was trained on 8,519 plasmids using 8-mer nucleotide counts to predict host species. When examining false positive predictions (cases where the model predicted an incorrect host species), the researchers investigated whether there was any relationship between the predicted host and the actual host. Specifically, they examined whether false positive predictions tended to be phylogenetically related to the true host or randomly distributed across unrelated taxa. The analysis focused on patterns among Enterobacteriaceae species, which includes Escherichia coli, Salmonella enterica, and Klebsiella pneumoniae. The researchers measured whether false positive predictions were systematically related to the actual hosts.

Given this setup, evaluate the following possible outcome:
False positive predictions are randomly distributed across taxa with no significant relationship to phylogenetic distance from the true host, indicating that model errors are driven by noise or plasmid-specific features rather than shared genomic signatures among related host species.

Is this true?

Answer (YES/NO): NO